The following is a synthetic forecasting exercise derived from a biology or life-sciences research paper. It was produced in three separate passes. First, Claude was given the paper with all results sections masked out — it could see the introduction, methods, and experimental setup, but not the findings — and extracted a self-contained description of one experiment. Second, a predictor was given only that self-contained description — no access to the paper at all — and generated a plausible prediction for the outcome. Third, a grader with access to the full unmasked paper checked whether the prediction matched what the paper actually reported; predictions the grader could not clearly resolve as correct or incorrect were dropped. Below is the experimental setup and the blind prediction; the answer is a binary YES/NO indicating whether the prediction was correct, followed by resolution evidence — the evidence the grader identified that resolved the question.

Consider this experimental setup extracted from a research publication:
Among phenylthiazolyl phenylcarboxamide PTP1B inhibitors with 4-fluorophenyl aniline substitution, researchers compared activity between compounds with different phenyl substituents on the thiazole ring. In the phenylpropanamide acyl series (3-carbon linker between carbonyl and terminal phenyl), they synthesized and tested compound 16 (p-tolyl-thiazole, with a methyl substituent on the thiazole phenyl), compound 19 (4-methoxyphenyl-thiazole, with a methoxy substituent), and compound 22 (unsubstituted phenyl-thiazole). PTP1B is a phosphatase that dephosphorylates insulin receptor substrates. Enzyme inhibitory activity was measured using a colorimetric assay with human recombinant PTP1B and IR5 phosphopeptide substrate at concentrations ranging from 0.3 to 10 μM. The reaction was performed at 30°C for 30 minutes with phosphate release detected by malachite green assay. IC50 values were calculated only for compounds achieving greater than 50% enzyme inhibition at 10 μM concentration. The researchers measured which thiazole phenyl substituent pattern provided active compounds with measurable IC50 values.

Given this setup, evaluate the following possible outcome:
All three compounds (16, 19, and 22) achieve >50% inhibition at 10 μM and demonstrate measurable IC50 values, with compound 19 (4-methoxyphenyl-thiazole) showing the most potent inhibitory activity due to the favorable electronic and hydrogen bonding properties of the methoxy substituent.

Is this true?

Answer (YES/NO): NO